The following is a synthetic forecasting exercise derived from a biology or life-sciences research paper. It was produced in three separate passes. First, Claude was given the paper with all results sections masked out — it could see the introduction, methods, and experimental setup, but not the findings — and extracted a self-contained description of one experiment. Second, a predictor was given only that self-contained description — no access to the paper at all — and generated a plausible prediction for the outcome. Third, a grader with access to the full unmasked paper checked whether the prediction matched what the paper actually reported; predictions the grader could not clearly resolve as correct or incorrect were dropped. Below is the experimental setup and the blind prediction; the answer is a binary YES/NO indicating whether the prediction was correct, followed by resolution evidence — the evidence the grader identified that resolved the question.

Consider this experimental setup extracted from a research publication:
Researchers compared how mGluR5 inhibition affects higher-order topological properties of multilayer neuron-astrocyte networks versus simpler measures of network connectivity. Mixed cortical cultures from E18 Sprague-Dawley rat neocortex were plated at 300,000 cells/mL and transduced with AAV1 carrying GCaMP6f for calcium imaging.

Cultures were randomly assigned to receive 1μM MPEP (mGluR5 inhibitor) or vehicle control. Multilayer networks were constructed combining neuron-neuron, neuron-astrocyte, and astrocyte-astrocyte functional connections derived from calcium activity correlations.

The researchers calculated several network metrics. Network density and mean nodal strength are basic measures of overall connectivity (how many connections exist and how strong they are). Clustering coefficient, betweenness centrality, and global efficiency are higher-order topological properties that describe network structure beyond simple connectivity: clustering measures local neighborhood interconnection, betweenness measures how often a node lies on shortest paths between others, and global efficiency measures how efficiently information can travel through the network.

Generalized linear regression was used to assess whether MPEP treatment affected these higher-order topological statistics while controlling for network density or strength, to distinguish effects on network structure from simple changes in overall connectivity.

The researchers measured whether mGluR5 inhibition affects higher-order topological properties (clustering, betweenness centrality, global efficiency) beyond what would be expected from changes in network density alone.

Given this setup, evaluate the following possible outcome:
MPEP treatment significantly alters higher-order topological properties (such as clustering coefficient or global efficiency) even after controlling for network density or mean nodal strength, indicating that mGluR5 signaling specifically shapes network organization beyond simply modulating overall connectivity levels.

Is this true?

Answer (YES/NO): NO